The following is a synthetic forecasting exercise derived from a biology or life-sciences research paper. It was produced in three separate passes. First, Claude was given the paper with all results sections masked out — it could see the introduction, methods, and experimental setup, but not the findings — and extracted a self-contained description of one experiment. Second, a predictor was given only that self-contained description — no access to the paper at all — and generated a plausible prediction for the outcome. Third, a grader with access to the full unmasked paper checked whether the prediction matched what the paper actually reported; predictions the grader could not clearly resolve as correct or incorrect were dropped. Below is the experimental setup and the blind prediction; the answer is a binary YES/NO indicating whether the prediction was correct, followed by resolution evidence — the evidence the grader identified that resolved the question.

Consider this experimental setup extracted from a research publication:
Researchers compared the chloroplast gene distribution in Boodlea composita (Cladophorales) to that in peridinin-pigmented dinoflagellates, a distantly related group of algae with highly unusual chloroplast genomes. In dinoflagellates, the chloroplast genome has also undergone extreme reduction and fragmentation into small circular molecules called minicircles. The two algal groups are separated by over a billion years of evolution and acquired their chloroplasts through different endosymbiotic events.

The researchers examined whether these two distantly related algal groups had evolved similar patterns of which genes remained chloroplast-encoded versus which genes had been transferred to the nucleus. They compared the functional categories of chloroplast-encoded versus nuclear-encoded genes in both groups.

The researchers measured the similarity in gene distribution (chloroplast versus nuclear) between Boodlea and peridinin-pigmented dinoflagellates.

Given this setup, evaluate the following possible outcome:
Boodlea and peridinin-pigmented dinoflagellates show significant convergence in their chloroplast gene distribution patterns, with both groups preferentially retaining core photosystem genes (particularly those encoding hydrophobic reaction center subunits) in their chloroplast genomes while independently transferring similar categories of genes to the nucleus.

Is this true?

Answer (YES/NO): YES